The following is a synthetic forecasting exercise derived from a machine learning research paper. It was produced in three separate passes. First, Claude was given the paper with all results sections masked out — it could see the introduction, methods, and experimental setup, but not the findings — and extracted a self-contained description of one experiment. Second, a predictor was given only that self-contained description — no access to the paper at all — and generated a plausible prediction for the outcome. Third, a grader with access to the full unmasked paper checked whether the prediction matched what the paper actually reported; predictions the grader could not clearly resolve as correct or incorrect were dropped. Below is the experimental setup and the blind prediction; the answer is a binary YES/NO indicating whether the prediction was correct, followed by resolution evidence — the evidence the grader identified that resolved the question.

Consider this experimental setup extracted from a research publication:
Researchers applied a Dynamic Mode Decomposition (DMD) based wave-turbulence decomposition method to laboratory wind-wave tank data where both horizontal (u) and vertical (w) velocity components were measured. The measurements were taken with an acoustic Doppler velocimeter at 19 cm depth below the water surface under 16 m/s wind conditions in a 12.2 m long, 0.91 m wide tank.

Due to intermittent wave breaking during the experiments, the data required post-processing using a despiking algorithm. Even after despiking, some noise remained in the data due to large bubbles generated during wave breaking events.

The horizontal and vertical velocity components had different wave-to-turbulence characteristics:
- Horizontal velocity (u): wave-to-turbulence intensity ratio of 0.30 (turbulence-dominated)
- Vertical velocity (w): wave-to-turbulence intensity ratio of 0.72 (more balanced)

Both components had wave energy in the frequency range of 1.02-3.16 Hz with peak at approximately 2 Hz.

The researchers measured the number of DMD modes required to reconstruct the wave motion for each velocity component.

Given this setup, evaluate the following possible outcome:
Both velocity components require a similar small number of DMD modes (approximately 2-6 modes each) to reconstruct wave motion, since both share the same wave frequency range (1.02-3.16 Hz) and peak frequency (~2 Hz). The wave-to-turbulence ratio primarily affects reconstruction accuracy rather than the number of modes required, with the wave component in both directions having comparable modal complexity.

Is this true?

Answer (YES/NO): NO